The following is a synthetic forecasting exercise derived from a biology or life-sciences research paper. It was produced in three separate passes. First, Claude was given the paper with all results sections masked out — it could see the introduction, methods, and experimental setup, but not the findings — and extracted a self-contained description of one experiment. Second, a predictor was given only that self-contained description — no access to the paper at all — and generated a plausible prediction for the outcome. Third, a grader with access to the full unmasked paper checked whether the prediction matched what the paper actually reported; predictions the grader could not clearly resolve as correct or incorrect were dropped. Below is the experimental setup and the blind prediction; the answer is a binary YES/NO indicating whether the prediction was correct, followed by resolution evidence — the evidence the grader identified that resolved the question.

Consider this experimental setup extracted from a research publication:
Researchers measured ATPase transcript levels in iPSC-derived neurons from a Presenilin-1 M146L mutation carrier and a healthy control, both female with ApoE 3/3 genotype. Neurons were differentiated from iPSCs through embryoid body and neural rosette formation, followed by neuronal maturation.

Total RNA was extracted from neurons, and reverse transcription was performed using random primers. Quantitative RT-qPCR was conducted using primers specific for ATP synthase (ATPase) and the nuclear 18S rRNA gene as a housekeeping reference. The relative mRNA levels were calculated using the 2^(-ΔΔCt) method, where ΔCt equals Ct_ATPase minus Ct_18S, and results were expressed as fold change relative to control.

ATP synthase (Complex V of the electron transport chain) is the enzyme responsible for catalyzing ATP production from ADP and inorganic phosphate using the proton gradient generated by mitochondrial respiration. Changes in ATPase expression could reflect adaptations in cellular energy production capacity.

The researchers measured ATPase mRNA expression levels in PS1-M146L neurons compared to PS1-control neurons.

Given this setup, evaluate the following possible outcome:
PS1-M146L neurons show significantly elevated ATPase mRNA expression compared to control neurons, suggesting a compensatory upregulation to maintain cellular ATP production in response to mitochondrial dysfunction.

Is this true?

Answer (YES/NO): NO